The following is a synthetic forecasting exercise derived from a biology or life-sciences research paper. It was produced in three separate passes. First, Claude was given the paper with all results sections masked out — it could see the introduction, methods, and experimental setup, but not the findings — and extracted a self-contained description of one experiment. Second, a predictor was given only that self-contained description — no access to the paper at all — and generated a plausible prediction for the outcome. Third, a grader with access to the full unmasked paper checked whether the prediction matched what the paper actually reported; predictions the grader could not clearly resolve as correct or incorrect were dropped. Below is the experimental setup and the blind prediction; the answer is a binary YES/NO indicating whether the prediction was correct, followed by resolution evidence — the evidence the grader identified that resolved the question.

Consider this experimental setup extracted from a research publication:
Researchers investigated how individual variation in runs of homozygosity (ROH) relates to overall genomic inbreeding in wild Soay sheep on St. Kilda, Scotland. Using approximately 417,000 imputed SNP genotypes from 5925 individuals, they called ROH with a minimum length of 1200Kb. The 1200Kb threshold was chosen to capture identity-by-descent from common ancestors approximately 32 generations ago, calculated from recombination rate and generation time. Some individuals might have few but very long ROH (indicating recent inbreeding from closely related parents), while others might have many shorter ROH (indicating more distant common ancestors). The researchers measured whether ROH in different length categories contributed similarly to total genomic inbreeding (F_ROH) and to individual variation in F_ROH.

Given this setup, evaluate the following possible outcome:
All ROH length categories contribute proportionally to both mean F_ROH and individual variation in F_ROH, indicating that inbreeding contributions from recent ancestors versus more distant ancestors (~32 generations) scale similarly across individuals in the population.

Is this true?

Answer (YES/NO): NO